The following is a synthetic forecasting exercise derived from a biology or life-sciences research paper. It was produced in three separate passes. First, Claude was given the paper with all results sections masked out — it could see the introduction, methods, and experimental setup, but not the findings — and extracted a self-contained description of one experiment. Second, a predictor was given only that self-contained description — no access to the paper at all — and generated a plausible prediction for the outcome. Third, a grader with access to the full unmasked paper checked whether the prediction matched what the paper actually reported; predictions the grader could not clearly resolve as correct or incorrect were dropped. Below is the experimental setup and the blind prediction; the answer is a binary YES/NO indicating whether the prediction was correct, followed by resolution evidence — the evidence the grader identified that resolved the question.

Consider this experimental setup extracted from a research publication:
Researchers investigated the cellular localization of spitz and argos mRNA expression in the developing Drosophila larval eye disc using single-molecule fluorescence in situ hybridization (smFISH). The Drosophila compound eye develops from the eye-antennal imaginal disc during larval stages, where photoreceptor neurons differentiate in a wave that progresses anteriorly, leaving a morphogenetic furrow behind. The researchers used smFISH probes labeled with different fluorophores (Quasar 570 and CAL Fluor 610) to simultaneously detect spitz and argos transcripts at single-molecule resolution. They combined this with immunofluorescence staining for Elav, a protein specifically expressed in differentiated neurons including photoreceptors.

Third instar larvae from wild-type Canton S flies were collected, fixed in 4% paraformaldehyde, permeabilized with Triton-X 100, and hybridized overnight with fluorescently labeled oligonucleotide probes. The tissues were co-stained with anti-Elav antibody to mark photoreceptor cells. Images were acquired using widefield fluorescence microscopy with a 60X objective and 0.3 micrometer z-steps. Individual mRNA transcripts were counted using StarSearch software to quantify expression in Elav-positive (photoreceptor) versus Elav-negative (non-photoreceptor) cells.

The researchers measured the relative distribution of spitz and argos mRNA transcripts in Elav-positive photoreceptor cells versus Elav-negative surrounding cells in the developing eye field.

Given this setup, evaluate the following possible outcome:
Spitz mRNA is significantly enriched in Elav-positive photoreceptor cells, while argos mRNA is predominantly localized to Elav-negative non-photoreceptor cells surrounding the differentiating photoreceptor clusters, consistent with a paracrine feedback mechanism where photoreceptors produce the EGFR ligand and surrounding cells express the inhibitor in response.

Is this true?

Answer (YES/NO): YES